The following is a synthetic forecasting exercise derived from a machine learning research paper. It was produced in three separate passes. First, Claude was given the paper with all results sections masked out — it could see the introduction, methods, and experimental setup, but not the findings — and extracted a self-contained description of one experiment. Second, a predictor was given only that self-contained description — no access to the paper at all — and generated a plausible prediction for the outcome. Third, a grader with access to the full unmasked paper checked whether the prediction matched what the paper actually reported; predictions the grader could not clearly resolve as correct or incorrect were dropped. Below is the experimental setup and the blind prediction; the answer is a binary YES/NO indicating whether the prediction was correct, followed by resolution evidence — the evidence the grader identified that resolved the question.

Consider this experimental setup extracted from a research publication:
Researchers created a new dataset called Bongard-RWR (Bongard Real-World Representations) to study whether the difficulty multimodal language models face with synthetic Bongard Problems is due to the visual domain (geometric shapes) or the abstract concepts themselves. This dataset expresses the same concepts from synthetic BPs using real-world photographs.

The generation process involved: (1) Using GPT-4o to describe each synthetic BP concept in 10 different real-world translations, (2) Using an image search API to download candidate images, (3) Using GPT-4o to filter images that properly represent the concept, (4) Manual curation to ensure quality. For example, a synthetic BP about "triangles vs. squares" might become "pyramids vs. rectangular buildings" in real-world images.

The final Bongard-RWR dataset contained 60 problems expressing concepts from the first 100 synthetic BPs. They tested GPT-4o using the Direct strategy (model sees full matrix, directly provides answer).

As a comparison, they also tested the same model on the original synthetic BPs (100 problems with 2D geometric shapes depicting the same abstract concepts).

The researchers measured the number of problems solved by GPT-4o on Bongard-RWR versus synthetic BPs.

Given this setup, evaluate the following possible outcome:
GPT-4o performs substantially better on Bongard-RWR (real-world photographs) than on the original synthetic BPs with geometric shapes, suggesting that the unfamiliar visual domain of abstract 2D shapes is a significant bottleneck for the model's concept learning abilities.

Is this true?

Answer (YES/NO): NO